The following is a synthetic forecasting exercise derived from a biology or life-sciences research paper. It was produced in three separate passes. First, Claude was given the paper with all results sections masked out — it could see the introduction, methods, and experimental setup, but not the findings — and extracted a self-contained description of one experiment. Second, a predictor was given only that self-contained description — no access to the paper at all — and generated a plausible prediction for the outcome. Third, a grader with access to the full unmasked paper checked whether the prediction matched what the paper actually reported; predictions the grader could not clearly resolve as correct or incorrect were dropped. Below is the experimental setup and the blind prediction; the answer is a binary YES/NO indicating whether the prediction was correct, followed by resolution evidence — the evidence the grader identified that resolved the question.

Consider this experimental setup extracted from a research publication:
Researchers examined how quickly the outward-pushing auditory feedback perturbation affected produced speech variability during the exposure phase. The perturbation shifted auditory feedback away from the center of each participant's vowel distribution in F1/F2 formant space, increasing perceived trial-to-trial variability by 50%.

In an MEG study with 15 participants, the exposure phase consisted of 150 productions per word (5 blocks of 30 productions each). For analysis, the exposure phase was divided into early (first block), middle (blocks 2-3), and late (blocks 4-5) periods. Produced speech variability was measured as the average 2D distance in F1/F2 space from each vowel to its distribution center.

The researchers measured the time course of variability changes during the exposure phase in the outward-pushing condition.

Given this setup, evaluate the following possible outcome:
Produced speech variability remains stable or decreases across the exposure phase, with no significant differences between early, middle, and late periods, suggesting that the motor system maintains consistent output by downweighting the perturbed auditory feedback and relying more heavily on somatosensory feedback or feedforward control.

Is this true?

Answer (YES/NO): NO